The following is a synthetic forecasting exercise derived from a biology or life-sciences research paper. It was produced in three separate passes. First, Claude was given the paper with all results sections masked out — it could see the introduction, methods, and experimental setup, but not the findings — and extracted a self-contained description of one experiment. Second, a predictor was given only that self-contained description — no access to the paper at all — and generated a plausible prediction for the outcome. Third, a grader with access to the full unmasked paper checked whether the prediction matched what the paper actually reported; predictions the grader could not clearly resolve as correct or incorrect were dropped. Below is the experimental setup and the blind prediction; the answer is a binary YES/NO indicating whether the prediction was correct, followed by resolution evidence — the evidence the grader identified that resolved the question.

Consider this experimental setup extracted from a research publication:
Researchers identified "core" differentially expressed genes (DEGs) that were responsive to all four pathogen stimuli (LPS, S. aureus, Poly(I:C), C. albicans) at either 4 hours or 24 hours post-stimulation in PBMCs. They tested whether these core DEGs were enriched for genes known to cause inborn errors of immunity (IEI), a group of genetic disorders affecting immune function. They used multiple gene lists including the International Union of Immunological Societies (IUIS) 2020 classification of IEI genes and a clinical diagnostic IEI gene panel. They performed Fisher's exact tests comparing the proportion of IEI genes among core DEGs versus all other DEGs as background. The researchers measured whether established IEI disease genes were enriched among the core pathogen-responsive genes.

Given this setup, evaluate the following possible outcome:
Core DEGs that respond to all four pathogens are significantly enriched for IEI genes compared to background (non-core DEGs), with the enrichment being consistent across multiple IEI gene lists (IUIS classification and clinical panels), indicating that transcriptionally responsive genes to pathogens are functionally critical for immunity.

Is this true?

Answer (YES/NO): NO